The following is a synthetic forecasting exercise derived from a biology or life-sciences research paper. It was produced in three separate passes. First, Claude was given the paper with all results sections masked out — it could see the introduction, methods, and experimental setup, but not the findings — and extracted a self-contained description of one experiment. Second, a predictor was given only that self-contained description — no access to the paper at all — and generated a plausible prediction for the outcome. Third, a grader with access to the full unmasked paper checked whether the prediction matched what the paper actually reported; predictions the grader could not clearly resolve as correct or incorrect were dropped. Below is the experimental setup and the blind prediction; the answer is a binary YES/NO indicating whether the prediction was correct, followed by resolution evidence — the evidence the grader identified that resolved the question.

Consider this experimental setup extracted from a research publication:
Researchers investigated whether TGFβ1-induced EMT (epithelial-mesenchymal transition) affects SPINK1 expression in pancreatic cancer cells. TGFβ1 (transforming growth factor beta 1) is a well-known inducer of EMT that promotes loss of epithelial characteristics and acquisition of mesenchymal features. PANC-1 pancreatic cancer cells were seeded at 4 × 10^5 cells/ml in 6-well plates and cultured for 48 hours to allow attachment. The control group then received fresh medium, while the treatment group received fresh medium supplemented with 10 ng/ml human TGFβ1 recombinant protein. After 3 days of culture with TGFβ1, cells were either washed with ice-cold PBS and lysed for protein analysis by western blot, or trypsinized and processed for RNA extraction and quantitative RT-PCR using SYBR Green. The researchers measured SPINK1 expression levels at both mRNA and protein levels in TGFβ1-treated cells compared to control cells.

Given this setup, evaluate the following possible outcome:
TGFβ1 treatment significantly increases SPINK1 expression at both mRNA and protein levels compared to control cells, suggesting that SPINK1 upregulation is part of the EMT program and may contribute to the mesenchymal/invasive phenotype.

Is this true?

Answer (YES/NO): NO